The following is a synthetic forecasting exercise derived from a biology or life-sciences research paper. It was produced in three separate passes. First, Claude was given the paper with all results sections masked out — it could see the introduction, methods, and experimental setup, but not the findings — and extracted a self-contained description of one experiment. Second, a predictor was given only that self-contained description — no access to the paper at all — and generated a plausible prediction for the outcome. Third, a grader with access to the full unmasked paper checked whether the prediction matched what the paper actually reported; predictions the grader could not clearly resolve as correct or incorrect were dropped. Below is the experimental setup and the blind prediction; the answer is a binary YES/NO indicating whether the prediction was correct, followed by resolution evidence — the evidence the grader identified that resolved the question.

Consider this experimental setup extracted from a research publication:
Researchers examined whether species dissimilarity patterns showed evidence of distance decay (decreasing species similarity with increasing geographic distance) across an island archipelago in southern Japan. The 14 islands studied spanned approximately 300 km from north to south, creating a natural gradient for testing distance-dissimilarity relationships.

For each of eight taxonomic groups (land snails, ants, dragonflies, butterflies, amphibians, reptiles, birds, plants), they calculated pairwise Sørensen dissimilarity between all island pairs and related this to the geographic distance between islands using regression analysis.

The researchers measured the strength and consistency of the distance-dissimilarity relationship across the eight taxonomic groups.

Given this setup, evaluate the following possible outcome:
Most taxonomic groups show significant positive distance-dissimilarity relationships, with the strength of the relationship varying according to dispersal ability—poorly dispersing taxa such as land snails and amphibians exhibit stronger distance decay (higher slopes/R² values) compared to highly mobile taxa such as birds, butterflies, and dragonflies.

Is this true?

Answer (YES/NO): NO